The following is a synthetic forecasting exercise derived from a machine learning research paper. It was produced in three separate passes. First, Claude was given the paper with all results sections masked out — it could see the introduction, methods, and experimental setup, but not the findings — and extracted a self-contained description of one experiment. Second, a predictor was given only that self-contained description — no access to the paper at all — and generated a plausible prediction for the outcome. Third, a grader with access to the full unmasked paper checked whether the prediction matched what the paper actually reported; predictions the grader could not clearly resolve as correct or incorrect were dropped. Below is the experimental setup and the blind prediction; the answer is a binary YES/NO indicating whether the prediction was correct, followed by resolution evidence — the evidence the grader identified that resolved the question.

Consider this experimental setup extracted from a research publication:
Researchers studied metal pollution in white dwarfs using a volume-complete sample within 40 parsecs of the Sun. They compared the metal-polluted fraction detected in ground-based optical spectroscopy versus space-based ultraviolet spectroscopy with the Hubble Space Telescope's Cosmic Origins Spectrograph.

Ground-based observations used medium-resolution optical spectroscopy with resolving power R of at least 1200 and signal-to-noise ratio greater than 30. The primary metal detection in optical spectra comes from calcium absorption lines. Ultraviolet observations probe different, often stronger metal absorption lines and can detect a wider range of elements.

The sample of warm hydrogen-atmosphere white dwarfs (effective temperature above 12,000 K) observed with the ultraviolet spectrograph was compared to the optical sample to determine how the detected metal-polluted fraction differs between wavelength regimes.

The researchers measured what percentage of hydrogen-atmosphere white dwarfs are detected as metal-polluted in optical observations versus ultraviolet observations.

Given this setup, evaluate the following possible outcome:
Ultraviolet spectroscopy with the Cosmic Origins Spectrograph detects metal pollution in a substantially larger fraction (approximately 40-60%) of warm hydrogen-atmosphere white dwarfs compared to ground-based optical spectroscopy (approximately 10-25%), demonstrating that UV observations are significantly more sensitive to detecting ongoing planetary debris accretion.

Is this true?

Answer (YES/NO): NO